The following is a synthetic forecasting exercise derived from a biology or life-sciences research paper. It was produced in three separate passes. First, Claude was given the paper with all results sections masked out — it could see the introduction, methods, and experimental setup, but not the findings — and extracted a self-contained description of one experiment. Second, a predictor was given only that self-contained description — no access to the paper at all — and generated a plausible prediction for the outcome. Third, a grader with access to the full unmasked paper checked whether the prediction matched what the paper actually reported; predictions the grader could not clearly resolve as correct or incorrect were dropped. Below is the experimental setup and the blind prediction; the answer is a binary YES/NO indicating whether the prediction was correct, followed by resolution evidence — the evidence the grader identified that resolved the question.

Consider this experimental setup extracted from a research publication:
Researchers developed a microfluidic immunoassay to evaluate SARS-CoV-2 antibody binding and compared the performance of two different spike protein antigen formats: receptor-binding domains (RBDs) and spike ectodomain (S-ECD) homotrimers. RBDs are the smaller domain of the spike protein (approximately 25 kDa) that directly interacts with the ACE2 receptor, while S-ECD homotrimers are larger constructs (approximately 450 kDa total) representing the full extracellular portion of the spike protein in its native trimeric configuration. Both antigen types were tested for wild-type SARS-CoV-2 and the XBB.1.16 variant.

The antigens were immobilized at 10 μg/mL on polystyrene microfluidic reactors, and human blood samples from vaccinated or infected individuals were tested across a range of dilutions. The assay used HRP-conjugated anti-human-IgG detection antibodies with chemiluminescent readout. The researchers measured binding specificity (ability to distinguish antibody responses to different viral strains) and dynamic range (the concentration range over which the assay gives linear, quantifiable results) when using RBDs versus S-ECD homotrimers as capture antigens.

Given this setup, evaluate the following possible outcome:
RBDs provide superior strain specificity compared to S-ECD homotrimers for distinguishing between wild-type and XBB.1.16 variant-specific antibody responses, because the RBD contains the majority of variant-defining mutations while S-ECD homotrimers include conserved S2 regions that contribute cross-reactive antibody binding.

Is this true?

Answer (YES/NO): YES